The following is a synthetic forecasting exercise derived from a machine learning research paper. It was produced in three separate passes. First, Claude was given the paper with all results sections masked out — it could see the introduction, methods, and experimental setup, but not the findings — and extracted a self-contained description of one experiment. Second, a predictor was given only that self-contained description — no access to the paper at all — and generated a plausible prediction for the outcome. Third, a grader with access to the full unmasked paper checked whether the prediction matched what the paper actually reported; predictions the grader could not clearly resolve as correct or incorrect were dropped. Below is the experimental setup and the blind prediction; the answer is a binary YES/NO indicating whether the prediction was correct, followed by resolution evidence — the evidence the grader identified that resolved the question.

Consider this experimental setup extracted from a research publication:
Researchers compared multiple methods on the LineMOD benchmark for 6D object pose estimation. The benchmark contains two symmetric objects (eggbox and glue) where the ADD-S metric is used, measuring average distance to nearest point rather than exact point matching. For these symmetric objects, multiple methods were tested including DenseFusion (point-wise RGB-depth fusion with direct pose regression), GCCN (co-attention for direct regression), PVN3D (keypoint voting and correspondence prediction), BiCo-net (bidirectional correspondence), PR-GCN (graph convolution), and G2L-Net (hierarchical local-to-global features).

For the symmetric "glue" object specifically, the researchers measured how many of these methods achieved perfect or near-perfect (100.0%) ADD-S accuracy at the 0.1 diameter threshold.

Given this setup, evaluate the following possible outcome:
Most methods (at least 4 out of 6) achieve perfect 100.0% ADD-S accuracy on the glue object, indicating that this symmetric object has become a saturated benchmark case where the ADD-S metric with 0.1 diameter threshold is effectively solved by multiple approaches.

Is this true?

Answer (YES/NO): YES